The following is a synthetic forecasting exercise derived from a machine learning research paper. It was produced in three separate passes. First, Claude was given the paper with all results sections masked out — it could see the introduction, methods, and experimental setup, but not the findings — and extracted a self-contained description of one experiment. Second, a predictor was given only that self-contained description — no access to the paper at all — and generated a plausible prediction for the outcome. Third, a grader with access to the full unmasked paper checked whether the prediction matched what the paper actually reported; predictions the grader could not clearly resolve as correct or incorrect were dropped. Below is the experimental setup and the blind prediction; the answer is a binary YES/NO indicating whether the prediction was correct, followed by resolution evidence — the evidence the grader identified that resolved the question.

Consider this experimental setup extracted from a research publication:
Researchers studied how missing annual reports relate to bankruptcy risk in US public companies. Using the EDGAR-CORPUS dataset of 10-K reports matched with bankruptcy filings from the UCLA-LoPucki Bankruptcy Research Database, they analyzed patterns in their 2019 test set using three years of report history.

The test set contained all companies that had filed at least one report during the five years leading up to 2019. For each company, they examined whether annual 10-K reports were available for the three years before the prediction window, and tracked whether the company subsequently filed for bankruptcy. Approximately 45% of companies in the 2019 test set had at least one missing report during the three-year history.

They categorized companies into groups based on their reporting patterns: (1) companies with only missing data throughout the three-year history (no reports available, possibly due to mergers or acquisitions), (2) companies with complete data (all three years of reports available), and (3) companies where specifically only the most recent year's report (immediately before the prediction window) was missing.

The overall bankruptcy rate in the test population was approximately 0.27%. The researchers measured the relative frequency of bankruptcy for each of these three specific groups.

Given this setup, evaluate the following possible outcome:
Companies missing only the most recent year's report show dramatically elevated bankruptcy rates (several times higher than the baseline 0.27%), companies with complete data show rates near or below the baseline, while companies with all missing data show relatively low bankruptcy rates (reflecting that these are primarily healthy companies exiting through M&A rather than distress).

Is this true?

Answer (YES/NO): NO